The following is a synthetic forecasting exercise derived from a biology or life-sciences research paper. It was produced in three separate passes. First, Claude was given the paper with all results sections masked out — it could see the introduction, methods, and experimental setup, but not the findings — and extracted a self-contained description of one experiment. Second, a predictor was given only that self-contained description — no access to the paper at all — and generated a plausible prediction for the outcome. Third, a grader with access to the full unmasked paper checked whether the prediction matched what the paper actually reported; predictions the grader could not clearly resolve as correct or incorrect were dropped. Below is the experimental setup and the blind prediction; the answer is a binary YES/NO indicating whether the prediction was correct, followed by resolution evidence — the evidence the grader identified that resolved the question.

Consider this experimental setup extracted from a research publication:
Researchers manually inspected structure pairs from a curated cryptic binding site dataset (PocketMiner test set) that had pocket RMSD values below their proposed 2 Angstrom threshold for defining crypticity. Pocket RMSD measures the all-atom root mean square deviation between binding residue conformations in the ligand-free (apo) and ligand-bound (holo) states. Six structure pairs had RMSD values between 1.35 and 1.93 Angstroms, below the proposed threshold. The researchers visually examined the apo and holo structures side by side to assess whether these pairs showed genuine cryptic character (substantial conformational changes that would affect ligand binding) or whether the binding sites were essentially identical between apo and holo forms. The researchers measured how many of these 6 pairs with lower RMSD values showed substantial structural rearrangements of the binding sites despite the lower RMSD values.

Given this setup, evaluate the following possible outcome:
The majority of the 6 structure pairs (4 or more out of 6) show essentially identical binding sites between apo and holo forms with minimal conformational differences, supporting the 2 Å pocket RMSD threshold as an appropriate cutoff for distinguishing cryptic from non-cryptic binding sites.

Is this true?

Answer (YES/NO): NO